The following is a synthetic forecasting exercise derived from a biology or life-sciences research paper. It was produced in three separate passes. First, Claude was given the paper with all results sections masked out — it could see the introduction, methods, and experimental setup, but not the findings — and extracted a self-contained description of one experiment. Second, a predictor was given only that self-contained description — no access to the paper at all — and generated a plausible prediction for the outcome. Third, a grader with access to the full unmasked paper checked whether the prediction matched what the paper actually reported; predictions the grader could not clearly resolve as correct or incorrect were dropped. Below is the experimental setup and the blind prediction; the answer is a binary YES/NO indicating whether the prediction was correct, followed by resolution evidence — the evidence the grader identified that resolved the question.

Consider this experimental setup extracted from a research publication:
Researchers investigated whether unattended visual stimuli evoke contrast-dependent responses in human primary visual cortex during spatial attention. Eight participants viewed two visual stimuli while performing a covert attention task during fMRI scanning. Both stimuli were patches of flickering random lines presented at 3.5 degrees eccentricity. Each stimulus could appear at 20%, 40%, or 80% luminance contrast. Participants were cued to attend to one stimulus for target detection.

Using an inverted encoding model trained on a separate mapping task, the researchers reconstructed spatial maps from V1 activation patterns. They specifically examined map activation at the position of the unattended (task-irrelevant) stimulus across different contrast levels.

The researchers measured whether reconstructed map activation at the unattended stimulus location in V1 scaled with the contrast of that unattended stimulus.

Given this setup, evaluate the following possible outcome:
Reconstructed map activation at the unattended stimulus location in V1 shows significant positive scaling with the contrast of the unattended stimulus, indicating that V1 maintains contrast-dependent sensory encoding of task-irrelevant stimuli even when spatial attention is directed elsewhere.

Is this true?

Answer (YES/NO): YES